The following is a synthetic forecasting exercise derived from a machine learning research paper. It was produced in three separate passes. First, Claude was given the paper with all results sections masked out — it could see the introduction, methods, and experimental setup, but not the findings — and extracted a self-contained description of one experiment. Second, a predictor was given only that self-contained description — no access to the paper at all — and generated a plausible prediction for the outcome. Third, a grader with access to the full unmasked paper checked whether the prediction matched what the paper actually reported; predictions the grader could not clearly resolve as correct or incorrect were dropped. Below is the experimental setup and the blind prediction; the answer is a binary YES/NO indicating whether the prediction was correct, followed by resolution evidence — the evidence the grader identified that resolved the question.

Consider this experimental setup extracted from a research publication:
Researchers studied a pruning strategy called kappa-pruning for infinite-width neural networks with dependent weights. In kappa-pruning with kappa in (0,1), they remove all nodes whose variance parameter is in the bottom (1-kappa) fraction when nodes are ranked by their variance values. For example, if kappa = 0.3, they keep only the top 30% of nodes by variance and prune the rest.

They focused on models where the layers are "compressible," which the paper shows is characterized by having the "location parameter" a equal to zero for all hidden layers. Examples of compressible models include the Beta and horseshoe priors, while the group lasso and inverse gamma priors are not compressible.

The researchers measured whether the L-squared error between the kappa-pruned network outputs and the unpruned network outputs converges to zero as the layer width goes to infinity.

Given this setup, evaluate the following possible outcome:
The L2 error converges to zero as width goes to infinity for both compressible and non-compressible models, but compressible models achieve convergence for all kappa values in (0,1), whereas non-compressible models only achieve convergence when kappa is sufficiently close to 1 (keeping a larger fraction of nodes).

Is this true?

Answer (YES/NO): NO